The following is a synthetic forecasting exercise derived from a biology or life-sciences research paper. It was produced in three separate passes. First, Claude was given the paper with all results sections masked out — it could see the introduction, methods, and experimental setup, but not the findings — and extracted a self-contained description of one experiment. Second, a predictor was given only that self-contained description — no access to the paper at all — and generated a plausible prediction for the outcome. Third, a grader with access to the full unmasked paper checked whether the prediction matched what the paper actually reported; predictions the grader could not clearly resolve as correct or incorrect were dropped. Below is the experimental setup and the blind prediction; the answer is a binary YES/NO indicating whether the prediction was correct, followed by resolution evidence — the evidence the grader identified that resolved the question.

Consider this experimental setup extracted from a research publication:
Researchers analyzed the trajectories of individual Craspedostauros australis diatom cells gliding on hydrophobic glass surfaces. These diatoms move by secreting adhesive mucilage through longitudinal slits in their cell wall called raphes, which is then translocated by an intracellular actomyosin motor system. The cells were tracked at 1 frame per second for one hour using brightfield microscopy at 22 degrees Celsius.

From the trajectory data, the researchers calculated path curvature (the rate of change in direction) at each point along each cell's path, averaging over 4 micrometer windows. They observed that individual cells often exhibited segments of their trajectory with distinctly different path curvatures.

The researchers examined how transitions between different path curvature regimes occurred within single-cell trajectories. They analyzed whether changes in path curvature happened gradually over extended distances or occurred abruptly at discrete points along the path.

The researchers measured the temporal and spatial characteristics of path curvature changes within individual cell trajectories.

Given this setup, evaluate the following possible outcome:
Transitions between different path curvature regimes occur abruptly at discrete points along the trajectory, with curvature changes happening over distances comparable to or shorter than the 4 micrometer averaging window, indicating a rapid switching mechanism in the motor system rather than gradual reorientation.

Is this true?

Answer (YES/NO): YES